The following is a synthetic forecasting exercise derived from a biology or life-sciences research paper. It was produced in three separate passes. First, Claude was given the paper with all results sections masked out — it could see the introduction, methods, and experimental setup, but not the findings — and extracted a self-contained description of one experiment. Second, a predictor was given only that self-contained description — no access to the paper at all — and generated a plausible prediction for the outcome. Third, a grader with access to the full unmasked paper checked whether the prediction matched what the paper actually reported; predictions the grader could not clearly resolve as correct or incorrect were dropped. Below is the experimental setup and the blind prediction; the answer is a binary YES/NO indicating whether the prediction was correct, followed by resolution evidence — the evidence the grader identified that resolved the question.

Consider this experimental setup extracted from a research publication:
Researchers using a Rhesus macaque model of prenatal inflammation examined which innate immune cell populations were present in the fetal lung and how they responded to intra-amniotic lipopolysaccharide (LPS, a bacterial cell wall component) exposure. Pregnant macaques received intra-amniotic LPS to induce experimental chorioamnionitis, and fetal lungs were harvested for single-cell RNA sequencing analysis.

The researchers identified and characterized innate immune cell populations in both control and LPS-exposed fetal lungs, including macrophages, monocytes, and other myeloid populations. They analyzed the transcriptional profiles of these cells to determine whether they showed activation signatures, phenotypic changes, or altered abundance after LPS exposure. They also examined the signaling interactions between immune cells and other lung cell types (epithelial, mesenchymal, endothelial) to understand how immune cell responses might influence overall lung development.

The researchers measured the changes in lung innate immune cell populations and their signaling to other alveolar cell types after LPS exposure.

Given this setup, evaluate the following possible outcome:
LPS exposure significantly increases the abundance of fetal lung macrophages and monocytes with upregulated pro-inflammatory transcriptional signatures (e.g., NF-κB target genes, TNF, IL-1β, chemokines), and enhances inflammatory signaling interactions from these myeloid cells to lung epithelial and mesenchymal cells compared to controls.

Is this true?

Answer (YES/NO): YES